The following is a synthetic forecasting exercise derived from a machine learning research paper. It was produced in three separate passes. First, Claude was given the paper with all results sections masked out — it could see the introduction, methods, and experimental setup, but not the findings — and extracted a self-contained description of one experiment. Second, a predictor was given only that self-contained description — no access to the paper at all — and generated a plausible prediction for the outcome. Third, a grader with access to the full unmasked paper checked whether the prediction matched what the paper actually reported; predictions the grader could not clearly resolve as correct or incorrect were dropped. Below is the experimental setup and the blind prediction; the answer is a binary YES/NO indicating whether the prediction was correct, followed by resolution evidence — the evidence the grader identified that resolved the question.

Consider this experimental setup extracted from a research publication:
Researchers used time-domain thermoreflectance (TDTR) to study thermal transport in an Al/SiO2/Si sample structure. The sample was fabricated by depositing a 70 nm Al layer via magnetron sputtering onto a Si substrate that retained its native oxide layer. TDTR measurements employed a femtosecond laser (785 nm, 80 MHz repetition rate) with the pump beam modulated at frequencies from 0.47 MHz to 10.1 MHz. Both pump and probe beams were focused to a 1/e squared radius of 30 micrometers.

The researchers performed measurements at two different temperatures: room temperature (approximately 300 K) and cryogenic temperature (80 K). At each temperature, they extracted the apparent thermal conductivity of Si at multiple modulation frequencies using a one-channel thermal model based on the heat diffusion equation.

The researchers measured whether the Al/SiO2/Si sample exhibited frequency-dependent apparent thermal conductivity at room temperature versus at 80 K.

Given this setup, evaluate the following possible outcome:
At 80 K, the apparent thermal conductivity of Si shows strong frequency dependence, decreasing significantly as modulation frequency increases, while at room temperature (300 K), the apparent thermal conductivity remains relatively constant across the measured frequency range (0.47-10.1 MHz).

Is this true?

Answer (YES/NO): YES